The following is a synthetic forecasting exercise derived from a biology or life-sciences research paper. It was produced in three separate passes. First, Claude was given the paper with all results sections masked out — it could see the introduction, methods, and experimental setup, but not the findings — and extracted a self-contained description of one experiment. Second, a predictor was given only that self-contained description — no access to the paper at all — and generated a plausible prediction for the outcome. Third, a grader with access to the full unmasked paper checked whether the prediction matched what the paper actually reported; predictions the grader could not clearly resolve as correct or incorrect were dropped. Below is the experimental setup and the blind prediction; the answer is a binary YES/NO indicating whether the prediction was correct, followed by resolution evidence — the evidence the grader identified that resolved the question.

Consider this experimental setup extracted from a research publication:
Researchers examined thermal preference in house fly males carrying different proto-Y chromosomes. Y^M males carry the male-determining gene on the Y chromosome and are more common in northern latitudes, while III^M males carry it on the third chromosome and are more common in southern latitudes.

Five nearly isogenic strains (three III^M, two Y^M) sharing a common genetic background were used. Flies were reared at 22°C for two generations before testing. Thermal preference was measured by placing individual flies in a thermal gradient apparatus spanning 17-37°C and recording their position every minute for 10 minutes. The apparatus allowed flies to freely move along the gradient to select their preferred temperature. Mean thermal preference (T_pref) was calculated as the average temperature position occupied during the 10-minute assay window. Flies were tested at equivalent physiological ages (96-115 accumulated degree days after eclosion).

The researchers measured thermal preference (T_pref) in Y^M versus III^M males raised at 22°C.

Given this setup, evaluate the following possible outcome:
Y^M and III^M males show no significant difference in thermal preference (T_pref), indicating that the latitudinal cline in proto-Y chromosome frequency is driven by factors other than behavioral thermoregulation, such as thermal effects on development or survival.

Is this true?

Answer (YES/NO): NO